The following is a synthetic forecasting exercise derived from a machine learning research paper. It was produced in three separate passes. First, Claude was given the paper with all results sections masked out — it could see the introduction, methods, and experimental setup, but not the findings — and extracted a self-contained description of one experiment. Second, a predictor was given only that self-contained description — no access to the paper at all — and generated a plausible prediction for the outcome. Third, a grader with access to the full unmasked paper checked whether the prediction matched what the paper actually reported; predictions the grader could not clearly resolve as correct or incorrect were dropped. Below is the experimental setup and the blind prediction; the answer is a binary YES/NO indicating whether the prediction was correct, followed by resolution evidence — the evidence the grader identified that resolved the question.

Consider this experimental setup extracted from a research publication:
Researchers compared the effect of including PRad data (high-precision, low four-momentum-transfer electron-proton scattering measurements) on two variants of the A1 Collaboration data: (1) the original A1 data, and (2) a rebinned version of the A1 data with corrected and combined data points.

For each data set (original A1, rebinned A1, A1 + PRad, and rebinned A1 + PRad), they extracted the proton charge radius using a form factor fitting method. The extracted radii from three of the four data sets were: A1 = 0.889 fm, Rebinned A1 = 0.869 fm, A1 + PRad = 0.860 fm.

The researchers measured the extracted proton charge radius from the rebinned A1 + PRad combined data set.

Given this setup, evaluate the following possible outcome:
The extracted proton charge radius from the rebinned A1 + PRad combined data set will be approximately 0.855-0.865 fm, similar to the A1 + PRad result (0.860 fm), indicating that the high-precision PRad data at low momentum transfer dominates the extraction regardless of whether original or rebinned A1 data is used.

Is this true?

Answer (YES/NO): NO